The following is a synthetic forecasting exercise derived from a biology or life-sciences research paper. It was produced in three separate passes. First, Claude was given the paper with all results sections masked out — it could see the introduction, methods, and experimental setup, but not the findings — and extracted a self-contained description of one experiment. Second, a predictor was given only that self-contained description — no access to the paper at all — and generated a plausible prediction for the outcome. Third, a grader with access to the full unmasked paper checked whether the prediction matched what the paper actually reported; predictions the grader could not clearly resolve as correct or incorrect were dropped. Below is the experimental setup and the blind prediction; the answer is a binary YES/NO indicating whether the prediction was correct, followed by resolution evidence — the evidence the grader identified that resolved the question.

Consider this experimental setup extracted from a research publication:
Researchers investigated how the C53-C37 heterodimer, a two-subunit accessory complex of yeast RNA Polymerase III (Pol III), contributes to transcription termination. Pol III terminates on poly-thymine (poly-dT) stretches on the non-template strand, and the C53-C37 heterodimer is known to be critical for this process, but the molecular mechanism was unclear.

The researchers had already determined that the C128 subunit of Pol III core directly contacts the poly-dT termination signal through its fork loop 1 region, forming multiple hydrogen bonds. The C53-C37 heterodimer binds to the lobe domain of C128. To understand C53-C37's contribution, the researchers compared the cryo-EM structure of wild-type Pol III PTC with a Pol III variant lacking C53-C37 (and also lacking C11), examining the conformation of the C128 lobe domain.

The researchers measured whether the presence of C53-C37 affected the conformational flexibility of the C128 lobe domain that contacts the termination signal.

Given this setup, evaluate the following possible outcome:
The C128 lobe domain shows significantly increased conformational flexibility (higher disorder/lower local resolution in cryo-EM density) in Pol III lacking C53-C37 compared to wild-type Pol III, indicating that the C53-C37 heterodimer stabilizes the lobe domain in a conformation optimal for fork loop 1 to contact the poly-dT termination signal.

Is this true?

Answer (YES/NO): NO